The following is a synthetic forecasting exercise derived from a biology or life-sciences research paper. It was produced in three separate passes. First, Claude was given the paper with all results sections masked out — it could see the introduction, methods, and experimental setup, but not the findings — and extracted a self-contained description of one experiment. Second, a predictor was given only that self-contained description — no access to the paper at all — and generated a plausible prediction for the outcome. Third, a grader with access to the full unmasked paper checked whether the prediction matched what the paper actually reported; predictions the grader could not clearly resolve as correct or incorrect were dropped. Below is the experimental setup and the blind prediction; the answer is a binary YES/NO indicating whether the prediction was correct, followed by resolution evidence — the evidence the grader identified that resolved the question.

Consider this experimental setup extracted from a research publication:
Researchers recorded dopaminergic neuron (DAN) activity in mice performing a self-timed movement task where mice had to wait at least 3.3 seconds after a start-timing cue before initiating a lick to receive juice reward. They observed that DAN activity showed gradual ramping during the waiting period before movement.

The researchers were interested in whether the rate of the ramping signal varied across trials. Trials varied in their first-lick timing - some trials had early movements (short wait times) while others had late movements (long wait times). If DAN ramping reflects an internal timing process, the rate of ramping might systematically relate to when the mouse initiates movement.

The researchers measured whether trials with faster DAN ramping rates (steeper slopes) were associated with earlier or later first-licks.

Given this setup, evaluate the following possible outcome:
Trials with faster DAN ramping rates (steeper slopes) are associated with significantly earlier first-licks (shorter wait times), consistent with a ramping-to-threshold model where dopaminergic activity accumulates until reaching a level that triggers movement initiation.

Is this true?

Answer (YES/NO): YES